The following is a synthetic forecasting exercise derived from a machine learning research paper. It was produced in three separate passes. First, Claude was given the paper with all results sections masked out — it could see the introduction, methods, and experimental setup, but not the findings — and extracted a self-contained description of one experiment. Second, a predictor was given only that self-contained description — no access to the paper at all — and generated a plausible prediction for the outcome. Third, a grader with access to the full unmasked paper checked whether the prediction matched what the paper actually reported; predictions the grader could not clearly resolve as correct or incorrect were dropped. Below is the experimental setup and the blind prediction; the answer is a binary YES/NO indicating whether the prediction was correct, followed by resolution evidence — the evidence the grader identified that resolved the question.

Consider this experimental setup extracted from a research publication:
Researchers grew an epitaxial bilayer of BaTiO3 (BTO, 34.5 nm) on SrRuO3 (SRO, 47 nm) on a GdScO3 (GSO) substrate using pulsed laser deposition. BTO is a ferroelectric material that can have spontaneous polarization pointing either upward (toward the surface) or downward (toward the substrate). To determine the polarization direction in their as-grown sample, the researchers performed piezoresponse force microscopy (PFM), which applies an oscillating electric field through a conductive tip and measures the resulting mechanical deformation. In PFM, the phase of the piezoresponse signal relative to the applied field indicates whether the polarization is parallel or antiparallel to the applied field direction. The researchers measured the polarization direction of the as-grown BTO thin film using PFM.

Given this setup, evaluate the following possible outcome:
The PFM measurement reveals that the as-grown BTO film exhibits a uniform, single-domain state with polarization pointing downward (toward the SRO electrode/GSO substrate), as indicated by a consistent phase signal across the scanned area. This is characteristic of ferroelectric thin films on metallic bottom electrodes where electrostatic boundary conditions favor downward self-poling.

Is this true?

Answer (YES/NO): NO